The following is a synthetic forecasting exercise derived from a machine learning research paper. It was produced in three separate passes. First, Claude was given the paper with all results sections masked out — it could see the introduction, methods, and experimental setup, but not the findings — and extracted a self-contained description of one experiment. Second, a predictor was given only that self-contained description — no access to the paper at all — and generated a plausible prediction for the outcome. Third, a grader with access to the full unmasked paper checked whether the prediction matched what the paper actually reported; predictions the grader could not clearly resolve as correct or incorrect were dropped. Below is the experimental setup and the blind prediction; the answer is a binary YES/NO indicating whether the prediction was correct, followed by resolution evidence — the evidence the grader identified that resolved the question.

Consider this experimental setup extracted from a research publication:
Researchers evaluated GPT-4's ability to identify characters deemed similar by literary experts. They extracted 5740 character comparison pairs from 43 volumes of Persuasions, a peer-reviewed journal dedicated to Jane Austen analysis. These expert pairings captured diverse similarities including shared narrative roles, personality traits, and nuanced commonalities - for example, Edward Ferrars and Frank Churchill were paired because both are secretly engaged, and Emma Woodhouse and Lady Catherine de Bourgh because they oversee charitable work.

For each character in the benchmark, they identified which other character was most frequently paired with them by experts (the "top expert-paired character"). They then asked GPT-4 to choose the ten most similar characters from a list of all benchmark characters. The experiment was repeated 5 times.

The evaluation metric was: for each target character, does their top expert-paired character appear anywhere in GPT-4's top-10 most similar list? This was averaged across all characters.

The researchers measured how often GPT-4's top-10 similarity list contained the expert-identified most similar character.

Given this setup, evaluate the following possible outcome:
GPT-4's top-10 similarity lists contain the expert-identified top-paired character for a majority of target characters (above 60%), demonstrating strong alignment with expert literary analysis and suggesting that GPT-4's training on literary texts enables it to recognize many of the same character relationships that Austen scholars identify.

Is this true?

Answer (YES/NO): NO